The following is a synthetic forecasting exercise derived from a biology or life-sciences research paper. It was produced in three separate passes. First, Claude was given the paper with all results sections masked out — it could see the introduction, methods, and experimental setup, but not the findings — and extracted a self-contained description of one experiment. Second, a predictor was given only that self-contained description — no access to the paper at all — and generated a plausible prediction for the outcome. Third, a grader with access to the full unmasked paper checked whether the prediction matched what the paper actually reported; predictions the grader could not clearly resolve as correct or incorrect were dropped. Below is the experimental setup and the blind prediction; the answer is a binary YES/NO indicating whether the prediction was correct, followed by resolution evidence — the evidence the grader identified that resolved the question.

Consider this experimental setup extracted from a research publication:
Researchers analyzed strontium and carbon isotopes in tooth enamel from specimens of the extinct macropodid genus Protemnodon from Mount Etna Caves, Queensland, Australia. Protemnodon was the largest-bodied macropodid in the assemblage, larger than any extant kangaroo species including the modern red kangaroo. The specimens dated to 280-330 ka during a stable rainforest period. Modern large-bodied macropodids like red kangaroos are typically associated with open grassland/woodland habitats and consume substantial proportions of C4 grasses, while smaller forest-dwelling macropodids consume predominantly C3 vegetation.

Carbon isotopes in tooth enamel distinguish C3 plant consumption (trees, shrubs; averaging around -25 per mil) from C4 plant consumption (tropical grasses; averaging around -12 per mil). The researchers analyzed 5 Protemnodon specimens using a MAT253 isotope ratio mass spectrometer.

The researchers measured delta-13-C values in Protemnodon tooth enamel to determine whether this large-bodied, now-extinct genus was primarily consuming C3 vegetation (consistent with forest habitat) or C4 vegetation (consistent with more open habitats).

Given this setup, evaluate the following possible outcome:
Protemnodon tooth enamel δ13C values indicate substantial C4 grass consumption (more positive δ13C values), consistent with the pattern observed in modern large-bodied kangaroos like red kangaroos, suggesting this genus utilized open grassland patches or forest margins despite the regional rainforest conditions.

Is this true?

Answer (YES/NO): NO